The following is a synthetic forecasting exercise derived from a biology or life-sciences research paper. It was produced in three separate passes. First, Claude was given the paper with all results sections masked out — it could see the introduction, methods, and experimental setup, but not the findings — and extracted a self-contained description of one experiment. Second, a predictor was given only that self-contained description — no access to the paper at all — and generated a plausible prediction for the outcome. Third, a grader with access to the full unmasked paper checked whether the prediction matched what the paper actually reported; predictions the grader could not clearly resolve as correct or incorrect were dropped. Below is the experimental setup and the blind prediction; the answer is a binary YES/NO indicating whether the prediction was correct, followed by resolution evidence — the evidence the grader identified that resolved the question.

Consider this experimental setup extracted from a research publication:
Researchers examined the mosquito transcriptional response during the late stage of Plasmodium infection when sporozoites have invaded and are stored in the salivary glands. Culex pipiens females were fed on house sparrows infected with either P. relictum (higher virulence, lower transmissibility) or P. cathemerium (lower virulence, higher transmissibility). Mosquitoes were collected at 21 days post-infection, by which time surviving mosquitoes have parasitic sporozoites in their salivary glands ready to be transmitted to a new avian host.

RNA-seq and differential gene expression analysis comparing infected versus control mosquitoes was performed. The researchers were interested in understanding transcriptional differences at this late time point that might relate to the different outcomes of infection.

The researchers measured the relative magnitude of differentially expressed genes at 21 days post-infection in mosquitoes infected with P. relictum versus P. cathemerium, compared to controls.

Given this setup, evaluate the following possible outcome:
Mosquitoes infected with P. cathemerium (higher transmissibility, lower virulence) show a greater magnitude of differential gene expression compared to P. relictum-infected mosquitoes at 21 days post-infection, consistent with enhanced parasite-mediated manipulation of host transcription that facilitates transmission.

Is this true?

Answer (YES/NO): NO